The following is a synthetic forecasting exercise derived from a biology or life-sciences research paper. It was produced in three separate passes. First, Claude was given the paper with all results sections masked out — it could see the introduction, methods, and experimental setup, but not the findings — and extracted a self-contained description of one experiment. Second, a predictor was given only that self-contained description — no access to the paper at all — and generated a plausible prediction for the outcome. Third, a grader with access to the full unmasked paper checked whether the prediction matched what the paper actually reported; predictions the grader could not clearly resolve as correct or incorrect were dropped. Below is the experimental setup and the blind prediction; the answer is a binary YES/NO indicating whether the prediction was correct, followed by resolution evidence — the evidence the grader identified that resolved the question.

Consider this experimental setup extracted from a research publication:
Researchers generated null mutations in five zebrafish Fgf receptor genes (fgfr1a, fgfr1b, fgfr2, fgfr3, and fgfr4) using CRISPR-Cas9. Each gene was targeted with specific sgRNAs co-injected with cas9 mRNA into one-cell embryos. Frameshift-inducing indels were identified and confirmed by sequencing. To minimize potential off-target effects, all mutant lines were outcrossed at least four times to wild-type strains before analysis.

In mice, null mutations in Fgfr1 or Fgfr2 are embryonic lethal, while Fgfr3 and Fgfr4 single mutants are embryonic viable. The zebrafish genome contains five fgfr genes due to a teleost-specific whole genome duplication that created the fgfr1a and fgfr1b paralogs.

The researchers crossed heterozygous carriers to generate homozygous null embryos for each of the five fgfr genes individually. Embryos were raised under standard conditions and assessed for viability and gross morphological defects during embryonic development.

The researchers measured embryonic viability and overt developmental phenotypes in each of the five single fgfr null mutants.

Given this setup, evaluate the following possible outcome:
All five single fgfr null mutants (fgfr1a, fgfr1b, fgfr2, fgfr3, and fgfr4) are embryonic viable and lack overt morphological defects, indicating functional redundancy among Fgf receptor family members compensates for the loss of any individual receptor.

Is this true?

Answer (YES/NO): YES